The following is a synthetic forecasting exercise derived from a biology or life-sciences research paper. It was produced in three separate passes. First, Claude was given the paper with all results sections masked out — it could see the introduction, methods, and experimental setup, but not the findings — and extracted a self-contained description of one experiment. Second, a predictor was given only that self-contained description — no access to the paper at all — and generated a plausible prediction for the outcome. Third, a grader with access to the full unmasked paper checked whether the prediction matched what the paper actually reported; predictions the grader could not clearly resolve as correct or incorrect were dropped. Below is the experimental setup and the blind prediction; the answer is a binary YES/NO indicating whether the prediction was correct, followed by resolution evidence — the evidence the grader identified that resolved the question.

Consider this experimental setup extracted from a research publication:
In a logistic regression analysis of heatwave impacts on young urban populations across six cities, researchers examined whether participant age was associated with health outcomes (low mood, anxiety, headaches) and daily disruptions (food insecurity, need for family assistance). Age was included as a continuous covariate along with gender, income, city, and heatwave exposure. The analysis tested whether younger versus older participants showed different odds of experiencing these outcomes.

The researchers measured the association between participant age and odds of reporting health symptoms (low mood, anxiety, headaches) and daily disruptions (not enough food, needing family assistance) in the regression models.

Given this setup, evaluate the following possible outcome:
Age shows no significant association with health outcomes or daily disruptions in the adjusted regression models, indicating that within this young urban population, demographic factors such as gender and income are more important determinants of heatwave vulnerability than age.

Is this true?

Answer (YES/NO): NO